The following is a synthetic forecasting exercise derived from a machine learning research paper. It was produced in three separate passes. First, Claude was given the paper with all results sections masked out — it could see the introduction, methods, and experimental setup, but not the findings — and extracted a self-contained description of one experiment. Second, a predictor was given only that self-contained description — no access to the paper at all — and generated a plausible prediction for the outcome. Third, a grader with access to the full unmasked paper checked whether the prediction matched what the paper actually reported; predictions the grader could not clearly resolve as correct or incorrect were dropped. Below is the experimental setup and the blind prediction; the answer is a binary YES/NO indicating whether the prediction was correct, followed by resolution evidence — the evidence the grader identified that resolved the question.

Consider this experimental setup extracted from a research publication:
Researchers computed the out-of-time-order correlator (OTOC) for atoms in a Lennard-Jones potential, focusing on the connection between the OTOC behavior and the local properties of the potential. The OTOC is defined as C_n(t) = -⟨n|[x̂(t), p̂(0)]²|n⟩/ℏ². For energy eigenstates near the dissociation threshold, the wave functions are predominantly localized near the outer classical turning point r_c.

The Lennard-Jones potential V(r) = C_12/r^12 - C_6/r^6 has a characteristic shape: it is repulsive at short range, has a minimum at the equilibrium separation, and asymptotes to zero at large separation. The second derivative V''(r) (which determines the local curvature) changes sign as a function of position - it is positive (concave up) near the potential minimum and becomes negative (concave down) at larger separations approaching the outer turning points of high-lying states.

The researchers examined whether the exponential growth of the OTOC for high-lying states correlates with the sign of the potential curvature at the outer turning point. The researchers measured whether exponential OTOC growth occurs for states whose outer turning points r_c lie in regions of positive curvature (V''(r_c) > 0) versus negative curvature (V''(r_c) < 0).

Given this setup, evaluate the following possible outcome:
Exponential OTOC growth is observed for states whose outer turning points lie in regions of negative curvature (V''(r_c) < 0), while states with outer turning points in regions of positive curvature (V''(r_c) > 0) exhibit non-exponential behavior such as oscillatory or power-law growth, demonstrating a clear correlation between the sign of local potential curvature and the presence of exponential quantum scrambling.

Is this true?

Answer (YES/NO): YES